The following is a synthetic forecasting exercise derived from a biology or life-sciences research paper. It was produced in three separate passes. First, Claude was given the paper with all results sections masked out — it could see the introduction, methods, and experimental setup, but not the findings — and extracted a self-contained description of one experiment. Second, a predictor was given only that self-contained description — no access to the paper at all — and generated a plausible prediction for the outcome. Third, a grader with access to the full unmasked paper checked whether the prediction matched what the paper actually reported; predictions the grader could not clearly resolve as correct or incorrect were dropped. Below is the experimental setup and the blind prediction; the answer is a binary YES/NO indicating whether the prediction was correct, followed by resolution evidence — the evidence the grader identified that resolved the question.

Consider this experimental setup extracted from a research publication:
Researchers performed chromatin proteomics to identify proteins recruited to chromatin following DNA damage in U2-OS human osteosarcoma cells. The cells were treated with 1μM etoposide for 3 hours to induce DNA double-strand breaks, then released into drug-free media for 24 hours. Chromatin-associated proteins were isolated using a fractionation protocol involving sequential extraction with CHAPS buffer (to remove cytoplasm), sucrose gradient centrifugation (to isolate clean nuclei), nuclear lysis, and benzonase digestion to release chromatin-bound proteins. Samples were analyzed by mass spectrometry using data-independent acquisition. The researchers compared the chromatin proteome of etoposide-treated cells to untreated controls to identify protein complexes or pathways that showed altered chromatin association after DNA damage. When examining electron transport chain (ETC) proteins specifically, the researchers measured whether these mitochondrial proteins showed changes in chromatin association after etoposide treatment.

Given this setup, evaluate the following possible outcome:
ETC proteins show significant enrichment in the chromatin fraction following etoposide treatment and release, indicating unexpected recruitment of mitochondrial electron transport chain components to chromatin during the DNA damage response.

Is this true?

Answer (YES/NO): YES